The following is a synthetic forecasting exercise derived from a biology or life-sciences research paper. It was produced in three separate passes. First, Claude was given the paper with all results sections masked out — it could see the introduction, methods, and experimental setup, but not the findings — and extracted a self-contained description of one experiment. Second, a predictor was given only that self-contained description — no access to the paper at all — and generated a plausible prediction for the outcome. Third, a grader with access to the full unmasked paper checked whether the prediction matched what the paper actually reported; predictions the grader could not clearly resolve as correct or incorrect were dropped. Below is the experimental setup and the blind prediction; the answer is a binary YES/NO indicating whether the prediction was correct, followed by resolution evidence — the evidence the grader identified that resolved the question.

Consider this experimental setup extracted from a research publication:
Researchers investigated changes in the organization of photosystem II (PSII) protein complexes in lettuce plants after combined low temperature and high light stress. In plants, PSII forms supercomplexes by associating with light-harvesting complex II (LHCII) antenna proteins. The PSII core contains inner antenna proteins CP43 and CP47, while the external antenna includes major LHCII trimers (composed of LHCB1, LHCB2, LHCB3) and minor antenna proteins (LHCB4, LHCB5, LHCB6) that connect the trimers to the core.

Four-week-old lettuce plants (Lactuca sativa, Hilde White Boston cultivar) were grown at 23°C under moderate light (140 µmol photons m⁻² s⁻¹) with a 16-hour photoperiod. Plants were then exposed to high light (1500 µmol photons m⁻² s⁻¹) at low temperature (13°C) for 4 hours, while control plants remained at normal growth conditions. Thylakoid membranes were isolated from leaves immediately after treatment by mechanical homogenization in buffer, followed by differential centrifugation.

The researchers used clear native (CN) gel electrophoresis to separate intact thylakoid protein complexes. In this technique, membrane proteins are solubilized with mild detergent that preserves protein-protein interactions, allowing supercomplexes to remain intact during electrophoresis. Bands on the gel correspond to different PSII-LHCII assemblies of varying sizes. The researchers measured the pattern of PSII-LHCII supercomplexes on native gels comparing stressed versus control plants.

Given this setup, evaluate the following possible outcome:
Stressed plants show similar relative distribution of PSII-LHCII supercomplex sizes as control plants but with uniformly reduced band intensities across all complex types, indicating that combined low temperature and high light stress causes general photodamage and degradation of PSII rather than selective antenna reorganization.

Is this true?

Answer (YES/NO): NO